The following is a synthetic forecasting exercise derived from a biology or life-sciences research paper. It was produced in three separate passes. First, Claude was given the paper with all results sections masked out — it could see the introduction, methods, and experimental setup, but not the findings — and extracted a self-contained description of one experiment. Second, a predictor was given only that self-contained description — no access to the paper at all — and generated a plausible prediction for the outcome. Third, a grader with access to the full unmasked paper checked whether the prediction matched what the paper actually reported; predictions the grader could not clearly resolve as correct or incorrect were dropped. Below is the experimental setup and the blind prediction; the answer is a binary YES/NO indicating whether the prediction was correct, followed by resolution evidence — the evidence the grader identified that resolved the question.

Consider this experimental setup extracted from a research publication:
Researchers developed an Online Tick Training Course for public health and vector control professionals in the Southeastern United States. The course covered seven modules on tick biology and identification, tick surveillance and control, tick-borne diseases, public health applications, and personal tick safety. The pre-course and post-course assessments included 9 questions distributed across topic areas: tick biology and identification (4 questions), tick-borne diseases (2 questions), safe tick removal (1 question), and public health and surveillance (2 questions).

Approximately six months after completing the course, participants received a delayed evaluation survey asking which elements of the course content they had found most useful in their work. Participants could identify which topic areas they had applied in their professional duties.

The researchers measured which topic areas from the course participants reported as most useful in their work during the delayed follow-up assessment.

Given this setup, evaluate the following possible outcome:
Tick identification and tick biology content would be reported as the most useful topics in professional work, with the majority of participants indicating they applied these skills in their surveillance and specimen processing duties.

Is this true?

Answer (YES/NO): NO